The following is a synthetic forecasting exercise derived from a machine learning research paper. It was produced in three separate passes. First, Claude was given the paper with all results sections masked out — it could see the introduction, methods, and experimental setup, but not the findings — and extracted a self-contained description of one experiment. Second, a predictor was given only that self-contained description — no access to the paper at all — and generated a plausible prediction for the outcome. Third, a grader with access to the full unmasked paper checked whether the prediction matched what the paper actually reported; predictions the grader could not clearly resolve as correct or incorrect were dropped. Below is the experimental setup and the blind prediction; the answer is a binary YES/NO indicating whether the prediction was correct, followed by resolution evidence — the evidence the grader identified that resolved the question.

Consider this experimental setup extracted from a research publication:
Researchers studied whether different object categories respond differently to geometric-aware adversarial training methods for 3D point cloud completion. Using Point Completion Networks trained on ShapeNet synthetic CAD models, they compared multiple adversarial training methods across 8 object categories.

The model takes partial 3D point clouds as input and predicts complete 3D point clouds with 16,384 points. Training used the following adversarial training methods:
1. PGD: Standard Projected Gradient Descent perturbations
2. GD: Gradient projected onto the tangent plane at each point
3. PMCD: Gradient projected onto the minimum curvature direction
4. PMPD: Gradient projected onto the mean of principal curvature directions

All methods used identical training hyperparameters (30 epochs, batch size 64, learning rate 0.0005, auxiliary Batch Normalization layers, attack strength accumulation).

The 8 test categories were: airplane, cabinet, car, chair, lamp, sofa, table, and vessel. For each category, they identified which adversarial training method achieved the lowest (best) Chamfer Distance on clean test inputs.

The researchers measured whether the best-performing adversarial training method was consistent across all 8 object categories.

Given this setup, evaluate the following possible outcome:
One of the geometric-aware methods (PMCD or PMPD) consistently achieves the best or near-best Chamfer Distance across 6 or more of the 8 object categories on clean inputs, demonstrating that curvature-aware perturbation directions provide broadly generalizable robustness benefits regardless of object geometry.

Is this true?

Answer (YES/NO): YES